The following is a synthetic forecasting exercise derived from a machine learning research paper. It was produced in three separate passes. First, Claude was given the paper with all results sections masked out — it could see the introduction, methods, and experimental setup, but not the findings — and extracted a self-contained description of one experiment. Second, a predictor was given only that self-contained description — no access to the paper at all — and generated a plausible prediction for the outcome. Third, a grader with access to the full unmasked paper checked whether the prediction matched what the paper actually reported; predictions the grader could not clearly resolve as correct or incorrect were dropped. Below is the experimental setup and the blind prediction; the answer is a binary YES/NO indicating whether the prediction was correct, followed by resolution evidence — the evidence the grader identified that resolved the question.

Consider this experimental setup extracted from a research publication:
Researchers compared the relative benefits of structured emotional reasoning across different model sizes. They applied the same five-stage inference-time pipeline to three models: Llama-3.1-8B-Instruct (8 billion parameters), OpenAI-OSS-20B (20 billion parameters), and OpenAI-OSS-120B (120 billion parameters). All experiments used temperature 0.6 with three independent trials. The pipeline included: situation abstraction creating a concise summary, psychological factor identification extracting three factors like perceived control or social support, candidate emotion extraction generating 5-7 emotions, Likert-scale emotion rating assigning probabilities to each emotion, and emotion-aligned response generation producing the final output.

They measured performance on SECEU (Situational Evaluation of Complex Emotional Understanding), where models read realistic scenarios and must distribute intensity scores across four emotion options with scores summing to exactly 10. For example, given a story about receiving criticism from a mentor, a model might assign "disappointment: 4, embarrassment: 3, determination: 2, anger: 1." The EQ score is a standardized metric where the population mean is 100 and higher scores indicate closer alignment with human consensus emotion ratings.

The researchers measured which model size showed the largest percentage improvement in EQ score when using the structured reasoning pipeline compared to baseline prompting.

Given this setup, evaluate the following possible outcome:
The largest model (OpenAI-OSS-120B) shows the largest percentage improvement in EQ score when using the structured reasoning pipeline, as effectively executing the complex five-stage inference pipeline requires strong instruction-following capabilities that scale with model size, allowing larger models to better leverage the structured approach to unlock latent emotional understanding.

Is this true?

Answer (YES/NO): NO